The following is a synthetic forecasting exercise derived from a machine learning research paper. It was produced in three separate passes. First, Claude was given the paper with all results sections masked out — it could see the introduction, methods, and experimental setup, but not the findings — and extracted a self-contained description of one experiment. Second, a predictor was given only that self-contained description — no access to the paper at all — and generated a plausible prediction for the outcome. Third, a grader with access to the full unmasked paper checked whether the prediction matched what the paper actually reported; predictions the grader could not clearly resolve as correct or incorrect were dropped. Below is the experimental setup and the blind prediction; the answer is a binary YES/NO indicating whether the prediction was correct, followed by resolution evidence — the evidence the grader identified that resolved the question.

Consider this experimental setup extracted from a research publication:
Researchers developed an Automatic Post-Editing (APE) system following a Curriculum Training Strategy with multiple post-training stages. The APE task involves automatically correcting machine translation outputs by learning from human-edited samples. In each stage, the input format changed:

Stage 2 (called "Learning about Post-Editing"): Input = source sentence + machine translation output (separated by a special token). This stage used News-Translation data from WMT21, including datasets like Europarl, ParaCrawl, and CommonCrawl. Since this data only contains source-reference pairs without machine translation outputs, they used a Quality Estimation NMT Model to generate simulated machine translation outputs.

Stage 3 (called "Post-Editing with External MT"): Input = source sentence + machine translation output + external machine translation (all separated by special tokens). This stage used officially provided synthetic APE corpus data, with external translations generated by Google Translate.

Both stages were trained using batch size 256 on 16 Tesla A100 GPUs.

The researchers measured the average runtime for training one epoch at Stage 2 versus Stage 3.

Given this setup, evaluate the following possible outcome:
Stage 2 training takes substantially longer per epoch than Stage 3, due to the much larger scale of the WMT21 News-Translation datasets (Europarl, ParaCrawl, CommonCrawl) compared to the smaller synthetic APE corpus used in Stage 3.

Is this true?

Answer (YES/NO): YES